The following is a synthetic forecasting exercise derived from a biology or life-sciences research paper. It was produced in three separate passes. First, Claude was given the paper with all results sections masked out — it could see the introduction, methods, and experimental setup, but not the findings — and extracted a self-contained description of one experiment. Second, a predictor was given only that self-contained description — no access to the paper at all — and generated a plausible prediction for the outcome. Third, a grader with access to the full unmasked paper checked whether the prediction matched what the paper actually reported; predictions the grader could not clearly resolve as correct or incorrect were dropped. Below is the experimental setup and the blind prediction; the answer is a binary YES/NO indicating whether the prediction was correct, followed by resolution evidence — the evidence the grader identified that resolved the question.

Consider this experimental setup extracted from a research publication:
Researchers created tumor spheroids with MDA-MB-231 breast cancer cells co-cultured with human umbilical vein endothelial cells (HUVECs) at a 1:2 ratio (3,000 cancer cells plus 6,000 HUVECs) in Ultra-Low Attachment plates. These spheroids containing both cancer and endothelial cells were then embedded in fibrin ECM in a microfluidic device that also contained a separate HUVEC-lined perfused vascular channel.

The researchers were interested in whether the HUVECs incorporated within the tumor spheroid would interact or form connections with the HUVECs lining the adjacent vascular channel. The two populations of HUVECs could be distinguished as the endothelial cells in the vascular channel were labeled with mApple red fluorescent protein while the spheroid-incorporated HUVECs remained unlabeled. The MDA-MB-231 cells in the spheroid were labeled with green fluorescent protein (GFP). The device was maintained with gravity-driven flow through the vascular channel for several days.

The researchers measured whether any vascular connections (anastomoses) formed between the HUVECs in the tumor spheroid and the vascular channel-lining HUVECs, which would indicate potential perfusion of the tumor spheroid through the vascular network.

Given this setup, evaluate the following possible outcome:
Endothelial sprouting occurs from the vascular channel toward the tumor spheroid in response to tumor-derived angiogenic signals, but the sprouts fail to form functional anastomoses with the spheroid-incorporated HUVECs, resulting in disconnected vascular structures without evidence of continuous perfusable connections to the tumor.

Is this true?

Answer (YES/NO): NO